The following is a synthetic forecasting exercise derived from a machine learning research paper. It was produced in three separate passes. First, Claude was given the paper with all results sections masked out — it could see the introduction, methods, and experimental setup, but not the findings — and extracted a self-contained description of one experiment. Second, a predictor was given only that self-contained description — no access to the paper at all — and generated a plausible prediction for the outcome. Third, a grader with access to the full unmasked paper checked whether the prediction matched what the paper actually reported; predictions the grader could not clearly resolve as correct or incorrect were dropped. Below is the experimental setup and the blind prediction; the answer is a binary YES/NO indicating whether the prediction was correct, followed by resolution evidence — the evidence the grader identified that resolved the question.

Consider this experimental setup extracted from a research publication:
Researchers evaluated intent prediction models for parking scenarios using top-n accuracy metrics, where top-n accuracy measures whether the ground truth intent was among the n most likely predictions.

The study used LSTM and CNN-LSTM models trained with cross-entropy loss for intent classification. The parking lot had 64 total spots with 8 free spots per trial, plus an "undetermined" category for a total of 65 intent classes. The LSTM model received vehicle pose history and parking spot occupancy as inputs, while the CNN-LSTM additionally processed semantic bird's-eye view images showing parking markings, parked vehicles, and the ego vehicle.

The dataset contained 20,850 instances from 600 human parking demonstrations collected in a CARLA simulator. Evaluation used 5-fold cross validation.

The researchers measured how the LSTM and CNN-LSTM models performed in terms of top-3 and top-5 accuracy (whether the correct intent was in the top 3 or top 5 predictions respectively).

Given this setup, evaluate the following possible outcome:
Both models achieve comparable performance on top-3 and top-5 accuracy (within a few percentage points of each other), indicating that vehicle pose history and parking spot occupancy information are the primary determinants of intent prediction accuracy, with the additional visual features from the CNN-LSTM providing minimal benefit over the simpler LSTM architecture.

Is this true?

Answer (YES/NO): YES